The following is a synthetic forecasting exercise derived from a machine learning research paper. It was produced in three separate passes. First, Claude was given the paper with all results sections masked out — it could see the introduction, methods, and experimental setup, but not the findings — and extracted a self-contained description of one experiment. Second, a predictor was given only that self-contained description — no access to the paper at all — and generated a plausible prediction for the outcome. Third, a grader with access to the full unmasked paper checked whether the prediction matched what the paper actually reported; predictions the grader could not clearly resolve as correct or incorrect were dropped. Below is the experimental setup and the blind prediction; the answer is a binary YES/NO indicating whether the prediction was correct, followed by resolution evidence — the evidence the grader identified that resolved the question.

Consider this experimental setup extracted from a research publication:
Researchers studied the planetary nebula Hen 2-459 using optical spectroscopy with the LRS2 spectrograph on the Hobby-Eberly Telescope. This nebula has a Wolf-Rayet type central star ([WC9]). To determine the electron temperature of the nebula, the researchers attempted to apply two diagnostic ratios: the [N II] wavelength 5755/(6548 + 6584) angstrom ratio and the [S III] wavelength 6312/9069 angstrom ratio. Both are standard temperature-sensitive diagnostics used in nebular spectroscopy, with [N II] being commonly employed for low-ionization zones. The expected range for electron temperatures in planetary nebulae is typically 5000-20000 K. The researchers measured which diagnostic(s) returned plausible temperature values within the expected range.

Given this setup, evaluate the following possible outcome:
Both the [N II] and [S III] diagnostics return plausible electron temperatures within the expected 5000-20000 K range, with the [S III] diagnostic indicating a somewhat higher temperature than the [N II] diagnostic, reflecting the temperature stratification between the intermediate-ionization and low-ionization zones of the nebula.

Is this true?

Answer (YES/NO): NO